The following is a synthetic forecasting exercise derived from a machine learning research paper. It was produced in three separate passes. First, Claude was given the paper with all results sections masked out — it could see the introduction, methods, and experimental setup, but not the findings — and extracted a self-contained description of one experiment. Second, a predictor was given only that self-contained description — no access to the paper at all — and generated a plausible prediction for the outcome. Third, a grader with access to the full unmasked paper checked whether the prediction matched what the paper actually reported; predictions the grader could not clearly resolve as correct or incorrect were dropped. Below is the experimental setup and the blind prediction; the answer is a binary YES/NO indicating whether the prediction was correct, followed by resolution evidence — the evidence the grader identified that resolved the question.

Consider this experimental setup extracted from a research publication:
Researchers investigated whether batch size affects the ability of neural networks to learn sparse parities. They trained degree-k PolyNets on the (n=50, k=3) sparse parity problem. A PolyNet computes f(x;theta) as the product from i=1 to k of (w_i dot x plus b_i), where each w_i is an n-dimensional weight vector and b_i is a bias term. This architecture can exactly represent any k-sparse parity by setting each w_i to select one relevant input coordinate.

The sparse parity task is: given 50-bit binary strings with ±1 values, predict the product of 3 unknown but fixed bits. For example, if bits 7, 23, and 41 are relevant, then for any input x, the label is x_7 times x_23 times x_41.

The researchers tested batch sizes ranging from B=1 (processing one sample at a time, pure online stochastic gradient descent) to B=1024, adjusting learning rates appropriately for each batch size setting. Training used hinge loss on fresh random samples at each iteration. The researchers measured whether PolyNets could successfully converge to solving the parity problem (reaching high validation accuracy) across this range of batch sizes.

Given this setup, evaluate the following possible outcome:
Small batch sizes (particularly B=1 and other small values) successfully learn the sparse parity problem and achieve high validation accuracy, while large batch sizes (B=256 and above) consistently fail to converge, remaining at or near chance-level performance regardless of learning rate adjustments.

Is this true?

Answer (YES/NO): NO